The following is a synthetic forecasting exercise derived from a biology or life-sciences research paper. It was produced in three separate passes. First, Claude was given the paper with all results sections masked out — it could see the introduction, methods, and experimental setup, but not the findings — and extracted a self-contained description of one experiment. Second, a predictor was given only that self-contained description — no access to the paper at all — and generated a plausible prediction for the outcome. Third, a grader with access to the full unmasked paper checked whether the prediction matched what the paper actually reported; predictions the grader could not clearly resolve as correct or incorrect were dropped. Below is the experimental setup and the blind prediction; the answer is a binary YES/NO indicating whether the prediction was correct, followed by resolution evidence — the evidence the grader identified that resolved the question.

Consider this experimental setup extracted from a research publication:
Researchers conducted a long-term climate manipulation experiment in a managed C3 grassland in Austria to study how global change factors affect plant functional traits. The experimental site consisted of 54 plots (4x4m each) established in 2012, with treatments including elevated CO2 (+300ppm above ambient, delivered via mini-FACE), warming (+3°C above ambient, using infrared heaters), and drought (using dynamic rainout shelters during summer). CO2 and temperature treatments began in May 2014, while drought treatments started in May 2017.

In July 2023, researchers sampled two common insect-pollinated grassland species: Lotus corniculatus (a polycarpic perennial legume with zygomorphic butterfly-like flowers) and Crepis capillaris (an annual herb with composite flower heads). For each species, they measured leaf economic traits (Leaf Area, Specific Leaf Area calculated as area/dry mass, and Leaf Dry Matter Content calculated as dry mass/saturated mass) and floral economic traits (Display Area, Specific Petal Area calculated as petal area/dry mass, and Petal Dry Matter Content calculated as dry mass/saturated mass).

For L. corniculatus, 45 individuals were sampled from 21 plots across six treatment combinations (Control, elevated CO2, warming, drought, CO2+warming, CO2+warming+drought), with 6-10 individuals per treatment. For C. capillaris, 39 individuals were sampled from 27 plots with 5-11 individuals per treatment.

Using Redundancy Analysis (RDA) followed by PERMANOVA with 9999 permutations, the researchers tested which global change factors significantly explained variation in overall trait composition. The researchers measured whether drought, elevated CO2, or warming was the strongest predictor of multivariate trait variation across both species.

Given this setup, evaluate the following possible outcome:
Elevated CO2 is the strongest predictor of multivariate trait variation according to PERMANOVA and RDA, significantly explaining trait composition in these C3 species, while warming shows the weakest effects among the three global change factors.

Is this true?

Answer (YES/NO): NO